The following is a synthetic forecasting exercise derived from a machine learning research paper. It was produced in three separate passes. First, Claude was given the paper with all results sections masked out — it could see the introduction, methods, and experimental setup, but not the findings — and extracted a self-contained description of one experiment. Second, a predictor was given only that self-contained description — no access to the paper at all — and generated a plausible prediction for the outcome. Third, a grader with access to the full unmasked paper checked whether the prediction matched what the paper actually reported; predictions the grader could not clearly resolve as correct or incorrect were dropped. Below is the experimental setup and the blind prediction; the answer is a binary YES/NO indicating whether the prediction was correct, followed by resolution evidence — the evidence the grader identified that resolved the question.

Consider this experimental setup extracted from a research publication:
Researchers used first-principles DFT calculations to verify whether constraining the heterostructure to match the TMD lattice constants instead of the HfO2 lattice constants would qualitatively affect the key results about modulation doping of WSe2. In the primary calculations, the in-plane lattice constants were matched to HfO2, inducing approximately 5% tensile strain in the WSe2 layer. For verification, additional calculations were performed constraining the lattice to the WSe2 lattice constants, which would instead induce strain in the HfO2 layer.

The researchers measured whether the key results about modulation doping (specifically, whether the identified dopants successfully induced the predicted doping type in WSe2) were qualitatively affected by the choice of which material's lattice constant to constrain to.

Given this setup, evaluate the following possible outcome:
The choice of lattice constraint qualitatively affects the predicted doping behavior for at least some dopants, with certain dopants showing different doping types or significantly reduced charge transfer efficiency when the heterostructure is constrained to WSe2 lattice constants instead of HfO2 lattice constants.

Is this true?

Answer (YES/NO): NO